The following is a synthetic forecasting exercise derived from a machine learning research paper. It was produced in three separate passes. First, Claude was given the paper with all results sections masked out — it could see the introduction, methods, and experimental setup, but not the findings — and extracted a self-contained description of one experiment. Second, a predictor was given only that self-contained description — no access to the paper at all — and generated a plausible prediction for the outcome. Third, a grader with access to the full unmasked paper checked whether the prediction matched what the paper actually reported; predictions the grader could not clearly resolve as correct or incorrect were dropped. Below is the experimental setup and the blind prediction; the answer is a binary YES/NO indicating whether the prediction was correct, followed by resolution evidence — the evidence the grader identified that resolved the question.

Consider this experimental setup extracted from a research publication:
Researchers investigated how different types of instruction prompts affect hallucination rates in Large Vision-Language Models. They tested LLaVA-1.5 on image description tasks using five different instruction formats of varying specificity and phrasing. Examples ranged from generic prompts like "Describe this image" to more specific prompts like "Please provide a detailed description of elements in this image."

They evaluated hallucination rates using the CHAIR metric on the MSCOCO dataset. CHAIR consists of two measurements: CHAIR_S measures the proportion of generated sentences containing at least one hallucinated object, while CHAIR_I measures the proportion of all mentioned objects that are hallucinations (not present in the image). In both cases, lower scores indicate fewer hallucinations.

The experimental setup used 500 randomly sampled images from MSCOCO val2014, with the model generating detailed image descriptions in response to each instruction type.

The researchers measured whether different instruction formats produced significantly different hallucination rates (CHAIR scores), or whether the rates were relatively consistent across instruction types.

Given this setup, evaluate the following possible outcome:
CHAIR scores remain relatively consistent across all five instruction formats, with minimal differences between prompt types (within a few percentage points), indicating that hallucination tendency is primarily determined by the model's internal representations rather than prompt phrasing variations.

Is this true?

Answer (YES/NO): NO